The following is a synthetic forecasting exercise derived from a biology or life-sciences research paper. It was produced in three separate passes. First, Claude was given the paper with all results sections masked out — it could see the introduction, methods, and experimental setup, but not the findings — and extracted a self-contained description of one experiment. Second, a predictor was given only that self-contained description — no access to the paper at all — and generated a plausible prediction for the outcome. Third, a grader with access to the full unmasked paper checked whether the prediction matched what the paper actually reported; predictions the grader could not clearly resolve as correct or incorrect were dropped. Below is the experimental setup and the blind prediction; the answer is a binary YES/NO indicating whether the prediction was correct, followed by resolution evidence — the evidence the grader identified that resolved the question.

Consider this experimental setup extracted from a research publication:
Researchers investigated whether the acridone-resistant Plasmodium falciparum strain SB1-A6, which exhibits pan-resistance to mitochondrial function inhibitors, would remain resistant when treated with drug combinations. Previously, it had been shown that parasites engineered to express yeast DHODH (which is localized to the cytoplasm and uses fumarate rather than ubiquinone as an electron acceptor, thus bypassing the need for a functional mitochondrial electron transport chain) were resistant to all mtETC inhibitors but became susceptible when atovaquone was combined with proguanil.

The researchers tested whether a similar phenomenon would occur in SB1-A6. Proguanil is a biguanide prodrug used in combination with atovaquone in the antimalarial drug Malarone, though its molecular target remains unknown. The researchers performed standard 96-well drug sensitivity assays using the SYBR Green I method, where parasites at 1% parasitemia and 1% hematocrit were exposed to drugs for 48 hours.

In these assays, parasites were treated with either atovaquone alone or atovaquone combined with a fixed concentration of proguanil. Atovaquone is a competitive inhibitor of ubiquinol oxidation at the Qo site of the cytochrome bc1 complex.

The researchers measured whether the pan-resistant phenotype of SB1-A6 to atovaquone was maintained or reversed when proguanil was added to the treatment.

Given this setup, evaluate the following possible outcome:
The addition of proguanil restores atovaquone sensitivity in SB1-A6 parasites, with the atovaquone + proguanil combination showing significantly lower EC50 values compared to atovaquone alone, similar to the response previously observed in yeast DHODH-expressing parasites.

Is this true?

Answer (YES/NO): YES